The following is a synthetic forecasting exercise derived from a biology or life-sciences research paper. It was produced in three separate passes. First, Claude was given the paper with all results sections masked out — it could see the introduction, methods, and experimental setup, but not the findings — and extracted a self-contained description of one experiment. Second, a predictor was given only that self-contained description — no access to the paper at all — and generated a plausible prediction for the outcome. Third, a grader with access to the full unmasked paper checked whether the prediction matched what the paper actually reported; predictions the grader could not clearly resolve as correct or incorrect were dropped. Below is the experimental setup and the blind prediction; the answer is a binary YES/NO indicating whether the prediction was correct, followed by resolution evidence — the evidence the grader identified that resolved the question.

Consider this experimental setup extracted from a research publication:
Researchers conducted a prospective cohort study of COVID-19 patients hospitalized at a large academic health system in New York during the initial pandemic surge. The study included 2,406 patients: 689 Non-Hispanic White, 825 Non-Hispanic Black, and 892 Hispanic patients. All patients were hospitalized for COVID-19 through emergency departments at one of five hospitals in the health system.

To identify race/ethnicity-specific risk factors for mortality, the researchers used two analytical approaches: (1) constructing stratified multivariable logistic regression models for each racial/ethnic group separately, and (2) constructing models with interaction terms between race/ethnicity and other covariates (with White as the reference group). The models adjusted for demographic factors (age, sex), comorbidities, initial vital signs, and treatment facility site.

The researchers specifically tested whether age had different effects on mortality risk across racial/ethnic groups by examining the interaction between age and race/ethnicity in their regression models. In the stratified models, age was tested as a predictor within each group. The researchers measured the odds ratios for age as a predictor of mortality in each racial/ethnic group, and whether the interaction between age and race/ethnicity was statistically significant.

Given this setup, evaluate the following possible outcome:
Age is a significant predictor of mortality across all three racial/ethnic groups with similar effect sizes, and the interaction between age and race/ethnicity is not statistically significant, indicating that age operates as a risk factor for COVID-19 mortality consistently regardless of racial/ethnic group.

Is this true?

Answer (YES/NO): YES